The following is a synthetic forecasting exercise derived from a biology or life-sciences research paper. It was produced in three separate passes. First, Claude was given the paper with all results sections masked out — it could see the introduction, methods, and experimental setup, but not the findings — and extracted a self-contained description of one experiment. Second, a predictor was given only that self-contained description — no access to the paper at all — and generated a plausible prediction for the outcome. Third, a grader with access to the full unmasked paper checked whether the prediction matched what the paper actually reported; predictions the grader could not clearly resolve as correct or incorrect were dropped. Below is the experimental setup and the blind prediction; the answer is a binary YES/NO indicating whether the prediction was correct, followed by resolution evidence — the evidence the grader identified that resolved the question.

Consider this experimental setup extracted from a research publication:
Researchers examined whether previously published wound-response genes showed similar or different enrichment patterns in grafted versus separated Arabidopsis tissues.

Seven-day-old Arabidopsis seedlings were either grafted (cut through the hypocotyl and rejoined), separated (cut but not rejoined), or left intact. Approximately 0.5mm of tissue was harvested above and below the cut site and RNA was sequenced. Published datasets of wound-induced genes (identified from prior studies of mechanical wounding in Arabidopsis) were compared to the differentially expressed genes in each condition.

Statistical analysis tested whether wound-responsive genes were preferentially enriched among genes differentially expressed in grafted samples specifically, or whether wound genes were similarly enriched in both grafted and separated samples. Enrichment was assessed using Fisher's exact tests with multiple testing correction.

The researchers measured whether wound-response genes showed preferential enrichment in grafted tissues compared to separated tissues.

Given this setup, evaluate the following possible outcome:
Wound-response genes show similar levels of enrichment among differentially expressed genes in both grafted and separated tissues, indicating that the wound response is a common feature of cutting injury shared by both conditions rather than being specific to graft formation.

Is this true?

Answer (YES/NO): YES